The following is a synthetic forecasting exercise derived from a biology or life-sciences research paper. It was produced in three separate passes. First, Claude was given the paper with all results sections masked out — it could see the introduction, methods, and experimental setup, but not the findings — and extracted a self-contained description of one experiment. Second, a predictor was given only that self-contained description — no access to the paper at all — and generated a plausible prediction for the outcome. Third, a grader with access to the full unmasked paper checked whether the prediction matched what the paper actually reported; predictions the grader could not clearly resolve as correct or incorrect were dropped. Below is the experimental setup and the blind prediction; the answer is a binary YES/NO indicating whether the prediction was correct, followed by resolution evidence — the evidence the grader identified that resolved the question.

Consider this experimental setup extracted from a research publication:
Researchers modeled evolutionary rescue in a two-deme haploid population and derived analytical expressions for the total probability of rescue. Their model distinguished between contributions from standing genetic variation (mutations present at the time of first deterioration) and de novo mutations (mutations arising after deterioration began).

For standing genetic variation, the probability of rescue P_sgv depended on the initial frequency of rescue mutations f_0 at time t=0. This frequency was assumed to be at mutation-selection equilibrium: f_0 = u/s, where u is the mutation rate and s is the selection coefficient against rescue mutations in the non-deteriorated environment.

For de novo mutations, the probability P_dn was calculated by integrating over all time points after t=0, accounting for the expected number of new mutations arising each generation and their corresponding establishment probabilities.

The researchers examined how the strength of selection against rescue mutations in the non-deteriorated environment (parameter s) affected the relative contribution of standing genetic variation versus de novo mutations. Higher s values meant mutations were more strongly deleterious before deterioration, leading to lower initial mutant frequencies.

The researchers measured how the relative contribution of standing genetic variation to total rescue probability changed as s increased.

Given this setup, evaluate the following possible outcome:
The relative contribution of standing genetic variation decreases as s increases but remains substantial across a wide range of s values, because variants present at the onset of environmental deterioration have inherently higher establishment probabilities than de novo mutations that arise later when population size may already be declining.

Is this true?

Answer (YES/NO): NO